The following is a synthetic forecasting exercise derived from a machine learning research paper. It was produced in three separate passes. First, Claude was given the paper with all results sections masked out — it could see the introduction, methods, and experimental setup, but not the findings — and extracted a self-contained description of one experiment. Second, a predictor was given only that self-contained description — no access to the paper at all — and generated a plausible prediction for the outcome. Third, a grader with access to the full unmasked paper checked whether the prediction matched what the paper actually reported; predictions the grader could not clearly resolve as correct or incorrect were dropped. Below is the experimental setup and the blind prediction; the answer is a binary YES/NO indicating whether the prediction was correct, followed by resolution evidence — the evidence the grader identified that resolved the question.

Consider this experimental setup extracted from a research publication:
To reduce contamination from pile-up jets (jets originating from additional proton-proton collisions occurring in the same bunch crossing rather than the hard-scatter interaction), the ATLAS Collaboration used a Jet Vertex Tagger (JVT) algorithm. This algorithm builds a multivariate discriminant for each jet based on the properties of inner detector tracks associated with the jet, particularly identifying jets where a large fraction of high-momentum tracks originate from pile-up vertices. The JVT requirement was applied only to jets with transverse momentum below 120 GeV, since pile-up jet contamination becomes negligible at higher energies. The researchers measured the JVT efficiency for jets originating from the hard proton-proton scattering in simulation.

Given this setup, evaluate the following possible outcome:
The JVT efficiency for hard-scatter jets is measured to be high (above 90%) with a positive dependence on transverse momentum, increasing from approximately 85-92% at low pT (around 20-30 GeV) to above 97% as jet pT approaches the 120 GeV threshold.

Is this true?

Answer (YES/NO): NO